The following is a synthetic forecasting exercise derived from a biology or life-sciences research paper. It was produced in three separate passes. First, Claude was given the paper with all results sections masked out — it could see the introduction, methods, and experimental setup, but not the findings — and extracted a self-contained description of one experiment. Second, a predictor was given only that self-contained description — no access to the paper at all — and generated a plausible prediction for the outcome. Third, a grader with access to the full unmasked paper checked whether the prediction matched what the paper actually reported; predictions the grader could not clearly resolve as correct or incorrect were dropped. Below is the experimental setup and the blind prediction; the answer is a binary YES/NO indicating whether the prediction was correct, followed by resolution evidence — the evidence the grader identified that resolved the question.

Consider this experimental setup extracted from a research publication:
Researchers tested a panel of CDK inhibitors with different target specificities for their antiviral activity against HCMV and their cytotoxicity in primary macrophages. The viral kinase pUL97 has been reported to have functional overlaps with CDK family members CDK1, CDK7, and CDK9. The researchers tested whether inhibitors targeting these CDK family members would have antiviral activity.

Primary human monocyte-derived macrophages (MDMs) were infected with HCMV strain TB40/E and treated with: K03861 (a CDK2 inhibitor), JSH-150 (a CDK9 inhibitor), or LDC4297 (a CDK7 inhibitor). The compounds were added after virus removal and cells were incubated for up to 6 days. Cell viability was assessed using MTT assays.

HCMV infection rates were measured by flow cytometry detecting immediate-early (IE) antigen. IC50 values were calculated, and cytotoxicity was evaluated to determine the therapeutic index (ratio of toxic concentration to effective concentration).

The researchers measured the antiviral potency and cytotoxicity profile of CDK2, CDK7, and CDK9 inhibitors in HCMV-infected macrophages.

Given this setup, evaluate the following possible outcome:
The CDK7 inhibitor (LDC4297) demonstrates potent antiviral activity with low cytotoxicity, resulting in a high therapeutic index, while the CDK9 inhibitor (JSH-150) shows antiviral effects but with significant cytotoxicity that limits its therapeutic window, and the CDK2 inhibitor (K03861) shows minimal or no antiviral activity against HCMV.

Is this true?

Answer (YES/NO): NO